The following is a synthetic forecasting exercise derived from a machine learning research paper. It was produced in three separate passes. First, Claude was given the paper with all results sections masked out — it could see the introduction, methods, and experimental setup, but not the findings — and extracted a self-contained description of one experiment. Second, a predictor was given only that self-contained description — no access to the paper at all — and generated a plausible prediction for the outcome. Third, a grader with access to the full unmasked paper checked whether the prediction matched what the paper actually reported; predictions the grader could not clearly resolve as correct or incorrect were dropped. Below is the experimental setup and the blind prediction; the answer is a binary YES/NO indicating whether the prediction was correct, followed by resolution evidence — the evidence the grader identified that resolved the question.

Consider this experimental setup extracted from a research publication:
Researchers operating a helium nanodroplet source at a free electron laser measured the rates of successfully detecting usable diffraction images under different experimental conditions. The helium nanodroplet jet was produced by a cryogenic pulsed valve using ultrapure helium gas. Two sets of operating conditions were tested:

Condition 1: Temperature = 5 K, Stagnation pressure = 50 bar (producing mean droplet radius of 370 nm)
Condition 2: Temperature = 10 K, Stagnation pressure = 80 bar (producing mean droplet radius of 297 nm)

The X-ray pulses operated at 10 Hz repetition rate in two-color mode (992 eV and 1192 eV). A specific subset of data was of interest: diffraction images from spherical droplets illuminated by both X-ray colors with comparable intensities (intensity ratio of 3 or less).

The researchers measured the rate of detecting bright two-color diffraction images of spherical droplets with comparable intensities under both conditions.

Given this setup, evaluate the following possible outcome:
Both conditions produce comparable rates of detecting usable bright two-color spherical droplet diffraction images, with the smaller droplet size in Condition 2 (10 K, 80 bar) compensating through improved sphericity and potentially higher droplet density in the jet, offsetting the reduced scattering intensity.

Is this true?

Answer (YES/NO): NO